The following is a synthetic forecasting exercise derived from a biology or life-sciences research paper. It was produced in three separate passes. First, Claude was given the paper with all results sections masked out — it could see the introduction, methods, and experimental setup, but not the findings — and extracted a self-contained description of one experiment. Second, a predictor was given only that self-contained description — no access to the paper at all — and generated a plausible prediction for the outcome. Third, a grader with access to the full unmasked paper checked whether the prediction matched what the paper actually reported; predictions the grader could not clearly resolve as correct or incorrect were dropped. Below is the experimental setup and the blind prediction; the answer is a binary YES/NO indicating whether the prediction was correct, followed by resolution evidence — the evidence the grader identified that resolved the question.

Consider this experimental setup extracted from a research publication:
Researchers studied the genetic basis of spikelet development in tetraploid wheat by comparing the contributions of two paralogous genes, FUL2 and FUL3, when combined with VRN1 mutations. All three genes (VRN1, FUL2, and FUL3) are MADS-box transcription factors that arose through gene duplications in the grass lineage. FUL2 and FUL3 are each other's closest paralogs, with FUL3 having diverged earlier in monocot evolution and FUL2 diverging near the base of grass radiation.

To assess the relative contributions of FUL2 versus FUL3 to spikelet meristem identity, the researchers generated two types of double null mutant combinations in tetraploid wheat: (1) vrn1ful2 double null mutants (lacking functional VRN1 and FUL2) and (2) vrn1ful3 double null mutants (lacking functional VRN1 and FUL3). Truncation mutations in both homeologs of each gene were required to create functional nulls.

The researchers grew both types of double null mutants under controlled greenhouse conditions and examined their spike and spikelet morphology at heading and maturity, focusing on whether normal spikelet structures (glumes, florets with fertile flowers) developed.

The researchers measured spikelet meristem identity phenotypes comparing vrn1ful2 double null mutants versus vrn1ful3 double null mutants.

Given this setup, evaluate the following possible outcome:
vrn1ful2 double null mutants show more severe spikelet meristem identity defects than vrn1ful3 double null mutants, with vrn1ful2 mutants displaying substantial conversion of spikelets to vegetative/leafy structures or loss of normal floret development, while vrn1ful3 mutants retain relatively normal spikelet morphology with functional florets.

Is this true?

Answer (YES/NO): YES